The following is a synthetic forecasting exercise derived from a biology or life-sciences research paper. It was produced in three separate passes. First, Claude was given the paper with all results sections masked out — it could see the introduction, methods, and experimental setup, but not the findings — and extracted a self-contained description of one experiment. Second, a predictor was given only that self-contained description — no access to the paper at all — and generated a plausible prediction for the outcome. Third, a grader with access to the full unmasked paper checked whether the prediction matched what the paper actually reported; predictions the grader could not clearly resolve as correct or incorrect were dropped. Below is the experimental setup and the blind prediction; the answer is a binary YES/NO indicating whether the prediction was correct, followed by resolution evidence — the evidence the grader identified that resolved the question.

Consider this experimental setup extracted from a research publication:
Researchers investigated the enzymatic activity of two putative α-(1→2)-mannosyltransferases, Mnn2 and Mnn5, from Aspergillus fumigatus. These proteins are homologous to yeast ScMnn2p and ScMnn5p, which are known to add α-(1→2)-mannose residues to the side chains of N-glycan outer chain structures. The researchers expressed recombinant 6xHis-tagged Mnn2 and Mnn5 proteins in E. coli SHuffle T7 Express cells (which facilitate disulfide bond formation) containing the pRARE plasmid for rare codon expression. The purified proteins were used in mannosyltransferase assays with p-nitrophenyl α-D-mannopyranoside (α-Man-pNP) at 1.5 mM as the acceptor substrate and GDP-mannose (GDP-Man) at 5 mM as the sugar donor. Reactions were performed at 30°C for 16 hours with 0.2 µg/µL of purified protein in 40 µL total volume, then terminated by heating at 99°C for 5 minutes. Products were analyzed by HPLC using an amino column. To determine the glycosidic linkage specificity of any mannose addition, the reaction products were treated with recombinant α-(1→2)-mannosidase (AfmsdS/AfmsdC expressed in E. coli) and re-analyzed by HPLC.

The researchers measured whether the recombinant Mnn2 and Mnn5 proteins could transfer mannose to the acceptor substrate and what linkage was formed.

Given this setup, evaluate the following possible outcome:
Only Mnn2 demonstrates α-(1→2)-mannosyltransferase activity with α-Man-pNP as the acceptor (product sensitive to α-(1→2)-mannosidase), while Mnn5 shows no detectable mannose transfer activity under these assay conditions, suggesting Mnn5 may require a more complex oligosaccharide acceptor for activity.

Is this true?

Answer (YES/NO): NO